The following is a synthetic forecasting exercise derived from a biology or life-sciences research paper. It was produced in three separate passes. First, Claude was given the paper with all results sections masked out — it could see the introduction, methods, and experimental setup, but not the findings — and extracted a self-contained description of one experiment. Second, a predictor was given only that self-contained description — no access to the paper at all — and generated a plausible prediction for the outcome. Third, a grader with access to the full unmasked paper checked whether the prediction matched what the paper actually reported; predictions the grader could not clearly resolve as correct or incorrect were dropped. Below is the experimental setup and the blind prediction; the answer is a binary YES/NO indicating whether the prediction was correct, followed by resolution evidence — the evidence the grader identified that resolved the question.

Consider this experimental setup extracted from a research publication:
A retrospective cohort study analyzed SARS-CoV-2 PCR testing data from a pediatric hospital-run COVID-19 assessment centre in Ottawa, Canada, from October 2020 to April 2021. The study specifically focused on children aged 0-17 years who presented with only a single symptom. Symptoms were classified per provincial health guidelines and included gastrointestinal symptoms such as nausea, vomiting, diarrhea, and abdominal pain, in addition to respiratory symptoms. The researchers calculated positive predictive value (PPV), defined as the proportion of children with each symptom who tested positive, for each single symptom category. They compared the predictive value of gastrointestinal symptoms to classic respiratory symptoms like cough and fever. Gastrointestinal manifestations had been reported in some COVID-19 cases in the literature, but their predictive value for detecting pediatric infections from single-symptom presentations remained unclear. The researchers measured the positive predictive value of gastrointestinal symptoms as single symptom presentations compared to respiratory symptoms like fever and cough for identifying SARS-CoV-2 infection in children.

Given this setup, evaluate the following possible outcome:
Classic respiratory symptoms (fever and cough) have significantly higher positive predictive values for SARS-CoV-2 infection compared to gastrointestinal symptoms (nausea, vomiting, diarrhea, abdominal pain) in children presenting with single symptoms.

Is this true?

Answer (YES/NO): NO